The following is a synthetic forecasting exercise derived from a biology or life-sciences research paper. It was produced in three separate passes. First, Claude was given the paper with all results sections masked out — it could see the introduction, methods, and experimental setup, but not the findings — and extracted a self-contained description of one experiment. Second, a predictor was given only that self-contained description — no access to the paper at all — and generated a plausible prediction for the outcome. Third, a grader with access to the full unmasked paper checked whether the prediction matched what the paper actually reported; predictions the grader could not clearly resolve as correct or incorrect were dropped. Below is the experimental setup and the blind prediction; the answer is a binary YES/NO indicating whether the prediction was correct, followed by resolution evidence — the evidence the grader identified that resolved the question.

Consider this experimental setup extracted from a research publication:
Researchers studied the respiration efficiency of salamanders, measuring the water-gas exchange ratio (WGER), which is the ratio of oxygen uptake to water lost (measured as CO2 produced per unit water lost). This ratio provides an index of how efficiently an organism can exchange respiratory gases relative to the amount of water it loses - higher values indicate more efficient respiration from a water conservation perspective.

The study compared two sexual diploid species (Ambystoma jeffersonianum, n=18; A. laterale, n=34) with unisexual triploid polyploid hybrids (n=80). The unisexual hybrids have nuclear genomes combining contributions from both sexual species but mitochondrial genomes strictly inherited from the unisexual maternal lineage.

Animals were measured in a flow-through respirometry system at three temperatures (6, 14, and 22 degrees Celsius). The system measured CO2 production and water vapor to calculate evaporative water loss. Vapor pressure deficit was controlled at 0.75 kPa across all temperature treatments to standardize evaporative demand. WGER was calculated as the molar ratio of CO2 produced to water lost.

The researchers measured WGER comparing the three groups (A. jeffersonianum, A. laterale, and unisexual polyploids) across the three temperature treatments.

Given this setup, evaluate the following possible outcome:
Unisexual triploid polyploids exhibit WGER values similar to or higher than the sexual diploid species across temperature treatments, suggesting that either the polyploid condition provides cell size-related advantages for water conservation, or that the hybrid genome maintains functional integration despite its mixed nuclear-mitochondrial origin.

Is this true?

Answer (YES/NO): NO